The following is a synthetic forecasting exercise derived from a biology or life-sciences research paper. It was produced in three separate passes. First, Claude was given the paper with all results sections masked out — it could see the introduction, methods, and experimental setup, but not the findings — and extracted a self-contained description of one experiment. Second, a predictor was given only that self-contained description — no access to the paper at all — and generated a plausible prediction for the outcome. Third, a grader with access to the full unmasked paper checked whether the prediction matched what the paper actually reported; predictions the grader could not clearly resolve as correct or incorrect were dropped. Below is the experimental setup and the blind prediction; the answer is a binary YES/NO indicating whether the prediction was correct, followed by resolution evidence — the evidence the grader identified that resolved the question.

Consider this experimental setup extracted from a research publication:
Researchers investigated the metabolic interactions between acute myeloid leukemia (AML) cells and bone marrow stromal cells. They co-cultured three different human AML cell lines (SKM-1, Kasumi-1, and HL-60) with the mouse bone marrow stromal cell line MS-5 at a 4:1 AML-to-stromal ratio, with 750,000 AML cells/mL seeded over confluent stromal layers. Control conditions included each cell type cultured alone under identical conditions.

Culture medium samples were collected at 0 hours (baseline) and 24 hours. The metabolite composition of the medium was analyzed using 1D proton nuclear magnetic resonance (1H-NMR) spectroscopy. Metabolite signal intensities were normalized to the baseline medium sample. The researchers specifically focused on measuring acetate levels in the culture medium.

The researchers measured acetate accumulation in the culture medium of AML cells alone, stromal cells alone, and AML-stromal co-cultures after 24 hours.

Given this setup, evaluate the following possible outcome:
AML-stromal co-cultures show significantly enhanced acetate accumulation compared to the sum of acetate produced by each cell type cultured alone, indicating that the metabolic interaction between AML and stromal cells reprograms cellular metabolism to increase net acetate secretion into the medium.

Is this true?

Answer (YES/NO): YES